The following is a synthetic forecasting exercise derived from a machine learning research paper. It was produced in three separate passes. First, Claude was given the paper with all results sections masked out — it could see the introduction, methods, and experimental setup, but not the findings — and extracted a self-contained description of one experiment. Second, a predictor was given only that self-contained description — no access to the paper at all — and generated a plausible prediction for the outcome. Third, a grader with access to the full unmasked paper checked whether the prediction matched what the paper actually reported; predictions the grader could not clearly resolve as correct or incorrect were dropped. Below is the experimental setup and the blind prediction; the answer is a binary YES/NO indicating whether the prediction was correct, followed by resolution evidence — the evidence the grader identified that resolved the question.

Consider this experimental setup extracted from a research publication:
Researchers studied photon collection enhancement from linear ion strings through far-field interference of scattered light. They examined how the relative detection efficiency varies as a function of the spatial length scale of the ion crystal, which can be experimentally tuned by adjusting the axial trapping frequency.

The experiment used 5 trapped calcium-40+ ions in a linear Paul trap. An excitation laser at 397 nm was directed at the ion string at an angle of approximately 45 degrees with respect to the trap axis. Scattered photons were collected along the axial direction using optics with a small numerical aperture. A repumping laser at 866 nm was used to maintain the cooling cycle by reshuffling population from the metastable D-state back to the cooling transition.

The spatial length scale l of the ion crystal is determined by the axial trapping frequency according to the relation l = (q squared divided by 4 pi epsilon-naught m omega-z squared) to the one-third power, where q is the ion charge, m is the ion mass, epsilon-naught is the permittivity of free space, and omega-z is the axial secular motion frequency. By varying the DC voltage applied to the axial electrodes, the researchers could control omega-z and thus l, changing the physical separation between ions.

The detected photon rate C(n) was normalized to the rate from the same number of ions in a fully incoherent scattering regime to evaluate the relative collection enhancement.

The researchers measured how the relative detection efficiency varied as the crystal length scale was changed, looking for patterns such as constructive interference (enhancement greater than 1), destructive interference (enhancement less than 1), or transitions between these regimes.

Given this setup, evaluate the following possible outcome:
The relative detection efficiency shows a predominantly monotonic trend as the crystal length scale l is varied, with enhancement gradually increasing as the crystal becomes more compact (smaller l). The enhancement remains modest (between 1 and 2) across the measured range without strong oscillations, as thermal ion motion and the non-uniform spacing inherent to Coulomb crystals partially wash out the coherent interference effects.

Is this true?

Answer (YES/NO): NO